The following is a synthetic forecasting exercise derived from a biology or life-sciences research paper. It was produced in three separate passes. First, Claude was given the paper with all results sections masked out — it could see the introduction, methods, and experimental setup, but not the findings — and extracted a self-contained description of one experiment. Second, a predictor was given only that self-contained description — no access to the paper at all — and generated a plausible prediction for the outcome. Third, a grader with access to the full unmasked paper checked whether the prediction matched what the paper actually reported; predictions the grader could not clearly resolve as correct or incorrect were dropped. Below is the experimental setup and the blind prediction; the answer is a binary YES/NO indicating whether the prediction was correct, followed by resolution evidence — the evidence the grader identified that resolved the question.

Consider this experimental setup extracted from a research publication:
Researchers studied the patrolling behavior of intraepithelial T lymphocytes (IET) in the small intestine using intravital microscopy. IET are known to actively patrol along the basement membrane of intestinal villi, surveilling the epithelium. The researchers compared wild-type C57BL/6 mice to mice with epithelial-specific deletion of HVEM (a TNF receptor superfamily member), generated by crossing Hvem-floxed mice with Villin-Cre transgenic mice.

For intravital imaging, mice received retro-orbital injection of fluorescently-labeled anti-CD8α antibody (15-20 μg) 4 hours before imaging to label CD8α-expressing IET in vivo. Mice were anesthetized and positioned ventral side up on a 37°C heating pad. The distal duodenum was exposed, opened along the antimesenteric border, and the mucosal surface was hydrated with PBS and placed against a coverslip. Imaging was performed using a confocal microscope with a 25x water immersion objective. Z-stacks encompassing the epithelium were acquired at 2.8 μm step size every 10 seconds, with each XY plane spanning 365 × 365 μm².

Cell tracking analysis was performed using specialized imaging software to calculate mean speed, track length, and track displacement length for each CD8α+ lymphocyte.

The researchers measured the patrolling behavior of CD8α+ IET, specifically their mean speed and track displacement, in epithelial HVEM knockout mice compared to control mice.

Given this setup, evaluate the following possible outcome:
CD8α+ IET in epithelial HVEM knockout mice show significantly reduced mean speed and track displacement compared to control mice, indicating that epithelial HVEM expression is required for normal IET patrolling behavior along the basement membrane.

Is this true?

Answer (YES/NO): YES